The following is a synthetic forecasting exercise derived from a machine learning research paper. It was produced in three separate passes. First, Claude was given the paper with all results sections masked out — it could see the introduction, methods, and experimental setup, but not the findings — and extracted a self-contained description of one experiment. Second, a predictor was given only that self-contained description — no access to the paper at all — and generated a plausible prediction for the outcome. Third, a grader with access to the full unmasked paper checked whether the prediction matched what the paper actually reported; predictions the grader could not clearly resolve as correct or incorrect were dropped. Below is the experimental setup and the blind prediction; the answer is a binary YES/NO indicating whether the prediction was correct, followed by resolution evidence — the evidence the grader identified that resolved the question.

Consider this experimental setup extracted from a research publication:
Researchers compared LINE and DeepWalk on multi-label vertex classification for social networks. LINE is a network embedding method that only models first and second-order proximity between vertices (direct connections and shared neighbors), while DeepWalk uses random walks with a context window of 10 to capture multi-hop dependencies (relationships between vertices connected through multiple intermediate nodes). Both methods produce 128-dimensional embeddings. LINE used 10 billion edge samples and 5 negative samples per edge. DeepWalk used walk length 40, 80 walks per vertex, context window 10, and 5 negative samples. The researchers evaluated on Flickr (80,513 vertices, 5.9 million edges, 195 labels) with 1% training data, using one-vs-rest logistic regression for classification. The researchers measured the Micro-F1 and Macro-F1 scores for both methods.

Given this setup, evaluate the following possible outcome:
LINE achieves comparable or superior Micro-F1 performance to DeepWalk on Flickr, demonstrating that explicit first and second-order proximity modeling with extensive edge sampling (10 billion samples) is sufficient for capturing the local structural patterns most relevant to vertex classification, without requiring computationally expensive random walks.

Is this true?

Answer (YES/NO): NO